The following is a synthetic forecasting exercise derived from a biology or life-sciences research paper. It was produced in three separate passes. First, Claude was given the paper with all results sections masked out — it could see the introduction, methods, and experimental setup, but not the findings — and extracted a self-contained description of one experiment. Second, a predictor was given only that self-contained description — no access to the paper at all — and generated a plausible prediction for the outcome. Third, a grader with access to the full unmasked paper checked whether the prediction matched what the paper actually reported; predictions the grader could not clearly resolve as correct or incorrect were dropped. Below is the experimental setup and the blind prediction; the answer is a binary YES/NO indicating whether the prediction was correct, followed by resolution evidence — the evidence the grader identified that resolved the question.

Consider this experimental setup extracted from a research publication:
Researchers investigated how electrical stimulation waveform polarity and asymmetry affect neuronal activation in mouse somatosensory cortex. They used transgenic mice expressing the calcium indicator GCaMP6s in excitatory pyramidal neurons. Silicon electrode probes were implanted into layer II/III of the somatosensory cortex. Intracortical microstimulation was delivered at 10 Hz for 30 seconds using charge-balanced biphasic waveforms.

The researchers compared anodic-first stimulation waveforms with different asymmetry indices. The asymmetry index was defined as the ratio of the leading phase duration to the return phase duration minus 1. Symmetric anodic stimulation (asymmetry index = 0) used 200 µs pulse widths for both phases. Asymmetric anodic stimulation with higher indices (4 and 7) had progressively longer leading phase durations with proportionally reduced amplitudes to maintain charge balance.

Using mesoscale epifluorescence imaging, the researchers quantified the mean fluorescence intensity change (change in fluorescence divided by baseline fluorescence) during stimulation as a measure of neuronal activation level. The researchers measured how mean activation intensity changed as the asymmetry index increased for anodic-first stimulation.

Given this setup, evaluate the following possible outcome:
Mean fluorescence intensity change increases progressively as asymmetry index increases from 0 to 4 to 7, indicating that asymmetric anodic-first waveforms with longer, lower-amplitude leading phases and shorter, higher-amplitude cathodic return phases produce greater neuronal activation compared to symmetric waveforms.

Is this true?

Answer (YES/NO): YES